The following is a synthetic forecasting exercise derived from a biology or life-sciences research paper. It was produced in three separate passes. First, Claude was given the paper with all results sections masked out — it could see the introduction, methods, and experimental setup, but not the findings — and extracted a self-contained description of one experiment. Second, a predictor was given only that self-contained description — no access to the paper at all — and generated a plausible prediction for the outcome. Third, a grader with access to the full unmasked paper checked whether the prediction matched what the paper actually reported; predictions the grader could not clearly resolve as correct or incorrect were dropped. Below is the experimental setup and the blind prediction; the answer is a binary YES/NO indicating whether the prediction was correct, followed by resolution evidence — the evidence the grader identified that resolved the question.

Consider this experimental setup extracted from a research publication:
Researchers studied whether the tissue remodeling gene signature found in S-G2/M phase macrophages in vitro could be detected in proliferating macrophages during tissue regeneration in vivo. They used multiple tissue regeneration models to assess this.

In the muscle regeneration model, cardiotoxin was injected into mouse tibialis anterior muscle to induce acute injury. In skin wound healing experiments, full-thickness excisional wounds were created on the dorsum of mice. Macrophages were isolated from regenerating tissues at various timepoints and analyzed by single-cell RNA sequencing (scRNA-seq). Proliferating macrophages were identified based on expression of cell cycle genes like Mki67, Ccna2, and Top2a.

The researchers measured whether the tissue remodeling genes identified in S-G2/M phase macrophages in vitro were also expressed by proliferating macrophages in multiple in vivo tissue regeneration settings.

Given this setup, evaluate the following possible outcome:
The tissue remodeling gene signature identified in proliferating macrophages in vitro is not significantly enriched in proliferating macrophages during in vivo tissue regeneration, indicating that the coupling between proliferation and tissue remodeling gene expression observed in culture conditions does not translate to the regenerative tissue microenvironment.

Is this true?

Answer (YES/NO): NO